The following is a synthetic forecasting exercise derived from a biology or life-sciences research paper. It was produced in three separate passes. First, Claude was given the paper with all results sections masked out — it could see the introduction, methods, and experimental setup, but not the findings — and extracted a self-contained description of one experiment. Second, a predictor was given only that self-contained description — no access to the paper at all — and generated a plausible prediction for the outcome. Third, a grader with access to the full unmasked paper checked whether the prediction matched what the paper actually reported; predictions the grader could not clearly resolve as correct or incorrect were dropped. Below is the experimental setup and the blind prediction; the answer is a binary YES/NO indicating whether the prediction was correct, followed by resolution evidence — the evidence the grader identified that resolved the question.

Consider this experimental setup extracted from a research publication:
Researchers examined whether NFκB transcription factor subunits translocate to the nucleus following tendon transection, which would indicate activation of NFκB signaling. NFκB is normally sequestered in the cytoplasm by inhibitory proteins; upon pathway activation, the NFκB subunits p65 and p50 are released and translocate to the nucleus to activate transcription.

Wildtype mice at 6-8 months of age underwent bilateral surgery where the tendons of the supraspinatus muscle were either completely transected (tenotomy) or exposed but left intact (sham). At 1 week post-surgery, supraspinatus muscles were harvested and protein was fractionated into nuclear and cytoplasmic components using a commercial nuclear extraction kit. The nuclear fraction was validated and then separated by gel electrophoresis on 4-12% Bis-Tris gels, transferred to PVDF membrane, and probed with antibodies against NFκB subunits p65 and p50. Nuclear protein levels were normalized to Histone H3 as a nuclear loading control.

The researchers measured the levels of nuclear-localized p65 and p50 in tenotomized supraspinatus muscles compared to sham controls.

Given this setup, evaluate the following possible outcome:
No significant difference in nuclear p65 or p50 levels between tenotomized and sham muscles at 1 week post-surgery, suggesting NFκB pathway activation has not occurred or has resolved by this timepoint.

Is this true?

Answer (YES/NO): YES